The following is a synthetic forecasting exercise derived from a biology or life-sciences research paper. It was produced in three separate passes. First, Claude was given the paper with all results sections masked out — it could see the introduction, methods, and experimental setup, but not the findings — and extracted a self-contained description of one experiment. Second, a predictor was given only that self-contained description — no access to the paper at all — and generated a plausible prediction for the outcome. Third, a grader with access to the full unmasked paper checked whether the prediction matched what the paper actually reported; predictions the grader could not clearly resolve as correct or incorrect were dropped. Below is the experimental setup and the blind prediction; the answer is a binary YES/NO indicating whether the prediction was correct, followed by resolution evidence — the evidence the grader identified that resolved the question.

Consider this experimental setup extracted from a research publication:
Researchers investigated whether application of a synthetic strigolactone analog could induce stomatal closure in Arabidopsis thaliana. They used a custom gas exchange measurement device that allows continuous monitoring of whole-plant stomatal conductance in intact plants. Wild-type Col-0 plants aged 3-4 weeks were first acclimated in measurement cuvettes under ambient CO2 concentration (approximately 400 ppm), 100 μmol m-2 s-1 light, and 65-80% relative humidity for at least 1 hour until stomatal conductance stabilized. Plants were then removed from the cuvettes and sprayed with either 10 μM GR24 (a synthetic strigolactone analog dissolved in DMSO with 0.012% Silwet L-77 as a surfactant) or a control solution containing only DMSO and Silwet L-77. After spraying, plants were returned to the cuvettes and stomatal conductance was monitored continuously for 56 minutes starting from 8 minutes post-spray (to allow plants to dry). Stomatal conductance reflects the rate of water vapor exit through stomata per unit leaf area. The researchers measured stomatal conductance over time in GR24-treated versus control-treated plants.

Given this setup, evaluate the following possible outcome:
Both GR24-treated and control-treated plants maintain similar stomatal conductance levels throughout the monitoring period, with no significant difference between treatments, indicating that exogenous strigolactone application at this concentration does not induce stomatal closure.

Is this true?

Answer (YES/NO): YES